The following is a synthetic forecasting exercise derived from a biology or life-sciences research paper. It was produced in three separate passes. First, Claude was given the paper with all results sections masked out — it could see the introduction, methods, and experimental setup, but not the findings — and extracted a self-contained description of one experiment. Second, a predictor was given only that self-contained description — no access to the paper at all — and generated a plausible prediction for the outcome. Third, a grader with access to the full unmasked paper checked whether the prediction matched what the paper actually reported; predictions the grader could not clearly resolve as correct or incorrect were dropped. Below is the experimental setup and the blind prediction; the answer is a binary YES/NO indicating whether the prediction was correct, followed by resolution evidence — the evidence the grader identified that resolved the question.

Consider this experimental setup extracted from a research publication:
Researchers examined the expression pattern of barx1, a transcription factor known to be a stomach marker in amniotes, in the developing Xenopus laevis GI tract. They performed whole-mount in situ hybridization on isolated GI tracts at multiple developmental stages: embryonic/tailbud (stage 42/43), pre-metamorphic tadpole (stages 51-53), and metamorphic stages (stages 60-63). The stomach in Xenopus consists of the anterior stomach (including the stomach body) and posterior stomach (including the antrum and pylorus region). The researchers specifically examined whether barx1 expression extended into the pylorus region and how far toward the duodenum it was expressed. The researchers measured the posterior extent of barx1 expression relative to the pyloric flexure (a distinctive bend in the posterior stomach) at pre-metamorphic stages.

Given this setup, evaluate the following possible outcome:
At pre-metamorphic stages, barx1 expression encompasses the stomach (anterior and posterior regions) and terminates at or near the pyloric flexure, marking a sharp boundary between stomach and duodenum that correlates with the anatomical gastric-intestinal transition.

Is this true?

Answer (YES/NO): NO